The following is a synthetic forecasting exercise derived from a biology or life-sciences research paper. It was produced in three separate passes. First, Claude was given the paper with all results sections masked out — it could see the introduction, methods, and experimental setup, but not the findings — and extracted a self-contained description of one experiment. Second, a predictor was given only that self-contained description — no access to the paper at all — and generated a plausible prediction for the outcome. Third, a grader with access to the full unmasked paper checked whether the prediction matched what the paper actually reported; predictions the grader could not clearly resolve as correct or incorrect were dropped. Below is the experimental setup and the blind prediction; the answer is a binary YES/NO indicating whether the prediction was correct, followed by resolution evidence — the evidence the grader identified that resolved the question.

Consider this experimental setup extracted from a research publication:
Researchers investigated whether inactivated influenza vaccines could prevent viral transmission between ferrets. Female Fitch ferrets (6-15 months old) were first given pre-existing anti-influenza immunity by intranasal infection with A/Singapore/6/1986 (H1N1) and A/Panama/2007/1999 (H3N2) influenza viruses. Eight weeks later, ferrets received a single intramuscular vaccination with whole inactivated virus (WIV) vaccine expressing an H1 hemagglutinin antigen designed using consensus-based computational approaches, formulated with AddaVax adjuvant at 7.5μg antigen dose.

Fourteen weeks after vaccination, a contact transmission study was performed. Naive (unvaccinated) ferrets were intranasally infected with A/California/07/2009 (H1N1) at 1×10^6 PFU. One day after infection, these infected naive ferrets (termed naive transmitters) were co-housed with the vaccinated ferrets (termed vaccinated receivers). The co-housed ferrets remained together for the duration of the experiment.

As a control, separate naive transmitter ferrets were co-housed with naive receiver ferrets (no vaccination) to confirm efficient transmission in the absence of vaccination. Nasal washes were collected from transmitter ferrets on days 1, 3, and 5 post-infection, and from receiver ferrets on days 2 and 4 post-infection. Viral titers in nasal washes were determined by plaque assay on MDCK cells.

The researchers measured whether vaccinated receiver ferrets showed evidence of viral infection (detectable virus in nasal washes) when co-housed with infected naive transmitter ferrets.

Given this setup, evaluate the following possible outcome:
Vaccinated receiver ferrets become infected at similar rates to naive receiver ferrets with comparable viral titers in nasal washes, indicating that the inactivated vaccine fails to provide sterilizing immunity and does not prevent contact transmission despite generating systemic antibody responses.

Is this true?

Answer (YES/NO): YES